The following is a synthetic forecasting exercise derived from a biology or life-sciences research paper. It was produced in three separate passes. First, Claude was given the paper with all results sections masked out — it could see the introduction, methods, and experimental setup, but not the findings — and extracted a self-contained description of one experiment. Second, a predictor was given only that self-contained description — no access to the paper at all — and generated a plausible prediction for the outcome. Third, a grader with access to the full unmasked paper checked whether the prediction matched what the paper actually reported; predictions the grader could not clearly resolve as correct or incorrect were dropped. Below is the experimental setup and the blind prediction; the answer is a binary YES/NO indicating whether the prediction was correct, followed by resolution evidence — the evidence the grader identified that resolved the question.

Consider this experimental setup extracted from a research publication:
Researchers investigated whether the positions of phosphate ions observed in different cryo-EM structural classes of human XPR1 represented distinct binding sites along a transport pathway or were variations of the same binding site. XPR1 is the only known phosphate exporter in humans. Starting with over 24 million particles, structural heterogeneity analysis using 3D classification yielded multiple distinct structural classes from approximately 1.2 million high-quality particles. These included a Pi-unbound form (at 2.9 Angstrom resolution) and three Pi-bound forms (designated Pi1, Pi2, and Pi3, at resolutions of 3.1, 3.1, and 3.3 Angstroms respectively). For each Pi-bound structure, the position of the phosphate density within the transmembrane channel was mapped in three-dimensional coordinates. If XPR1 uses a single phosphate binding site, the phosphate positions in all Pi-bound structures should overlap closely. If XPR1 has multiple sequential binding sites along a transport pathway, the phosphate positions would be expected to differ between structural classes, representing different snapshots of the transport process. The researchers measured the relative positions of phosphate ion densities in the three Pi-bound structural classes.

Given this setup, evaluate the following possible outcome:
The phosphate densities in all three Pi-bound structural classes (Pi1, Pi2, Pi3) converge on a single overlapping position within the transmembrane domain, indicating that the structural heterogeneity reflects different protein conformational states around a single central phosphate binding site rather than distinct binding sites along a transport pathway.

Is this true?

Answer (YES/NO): NO